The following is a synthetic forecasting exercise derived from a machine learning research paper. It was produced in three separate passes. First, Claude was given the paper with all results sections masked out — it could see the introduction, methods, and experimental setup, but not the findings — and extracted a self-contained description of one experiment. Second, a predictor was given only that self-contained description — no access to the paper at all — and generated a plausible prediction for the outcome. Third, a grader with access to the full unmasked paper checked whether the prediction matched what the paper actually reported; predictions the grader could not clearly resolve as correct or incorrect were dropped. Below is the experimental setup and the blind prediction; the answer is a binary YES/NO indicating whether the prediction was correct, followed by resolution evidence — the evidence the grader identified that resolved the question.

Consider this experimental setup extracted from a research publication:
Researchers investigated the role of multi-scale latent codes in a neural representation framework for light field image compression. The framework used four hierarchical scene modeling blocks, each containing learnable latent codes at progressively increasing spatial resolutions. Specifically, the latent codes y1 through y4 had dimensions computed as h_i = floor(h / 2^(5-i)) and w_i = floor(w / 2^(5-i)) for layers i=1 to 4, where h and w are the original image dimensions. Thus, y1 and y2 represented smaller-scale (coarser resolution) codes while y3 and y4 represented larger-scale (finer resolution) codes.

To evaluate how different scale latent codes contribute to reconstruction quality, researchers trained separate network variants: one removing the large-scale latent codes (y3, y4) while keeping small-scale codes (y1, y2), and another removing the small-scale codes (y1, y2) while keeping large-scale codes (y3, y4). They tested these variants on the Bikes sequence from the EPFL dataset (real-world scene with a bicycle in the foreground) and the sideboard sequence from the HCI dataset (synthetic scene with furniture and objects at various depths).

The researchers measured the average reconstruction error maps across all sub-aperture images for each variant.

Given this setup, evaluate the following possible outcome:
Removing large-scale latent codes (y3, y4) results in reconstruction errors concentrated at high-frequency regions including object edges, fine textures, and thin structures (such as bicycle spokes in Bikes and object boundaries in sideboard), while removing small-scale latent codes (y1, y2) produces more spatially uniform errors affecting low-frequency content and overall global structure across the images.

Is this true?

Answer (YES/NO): NO